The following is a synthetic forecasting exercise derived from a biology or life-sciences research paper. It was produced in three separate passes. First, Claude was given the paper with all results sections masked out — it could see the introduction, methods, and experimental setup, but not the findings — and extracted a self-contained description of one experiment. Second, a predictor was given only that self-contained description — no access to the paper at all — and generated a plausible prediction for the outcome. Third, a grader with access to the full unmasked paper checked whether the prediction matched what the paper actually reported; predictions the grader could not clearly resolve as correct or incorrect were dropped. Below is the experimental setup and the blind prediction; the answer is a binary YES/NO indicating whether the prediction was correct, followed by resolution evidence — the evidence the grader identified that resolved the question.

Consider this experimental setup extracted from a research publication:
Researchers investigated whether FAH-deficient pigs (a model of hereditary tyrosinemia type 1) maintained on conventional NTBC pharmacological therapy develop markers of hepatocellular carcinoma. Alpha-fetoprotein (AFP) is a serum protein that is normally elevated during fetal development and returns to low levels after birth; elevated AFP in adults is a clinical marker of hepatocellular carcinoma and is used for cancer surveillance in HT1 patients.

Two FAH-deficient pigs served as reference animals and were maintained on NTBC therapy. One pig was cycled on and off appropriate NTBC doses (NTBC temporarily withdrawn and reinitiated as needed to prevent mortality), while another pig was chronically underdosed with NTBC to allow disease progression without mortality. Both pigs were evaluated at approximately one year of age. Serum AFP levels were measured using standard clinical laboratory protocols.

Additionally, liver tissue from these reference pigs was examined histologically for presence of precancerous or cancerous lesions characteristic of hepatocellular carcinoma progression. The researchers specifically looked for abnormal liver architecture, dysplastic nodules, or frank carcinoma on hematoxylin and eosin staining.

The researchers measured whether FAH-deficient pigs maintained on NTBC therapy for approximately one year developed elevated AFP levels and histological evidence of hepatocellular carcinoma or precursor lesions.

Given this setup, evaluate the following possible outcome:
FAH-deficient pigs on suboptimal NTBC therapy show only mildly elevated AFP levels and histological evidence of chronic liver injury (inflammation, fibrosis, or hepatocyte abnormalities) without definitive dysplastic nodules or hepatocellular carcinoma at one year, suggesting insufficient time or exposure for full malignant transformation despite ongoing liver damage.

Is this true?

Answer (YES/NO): NO